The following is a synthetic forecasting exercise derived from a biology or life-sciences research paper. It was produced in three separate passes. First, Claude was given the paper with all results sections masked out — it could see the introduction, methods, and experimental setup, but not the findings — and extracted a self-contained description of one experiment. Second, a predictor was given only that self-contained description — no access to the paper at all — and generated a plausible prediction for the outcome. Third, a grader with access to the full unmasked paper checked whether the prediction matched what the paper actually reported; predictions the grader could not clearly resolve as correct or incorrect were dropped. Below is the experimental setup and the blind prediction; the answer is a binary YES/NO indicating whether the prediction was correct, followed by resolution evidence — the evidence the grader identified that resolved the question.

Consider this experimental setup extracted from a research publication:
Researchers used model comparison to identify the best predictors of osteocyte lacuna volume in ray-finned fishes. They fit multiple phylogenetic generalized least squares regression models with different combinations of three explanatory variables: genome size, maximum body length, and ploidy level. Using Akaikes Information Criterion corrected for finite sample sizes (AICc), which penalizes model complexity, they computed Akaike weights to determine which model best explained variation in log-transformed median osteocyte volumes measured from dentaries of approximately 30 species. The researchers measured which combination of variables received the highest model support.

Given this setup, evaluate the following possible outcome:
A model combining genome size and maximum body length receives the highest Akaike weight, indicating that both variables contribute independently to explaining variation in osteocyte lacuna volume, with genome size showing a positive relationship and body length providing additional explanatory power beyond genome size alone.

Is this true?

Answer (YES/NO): NO